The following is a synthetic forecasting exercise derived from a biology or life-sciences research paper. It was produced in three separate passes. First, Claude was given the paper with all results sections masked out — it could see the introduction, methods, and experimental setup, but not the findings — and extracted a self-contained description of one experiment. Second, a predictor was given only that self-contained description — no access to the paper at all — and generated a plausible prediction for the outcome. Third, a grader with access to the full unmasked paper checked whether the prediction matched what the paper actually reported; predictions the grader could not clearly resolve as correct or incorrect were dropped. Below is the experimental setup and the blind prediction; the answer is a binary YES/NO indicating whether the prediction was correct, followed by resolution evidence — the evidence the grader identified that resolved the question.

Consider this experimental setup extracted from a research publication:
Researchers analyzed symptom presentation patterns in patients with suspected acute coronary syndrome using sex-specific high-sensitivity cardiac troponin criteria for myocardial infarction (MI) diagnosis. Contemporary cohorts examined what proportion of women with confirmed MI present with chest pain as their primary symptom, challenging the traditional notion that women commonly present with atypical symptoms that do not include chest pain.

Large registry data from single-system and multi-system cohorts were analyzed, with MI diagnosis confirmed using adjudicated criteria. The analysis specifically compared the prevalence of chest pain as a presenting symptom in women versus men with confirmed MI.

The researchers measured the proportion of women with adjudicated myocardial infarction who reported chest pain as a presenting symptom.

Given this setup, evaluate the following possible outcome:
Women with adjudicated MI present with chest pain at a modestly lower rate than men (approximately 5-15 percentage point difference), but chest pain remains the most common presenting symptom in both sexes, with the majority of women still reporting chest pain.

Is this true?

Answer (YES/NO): NO